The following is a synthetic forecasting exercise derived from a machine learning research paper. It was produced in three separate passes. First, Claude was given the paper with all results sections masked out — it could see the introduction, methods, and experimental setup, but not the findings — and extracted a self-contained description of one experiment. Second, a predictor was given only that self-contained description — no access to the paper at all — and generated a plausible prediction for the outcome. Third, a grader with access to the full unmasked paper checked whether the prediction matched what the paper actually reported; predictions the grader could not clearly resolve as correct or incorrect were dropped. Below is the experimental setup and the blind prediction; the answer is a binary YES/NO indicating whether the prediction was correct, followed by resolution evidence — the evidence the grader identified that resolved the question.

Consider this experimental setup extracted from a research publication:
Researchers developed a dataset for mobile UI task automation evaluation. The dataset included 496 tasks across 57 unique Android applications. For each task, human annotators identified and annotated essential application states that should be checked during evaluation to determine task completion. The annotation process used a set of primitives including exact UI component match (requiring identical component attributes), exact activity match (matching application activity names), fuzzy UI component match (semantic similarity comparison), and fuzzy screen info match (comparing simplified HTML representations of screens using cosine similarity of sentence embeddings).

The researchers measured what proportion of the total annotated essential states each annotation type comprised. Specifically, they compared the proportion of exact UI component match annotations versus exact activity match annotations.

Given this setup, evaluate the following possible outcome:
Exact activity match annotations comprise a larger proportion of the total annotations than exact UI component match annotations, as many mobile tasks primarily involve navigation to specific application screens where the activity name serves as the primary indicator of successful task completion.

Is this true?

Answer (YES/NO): NO